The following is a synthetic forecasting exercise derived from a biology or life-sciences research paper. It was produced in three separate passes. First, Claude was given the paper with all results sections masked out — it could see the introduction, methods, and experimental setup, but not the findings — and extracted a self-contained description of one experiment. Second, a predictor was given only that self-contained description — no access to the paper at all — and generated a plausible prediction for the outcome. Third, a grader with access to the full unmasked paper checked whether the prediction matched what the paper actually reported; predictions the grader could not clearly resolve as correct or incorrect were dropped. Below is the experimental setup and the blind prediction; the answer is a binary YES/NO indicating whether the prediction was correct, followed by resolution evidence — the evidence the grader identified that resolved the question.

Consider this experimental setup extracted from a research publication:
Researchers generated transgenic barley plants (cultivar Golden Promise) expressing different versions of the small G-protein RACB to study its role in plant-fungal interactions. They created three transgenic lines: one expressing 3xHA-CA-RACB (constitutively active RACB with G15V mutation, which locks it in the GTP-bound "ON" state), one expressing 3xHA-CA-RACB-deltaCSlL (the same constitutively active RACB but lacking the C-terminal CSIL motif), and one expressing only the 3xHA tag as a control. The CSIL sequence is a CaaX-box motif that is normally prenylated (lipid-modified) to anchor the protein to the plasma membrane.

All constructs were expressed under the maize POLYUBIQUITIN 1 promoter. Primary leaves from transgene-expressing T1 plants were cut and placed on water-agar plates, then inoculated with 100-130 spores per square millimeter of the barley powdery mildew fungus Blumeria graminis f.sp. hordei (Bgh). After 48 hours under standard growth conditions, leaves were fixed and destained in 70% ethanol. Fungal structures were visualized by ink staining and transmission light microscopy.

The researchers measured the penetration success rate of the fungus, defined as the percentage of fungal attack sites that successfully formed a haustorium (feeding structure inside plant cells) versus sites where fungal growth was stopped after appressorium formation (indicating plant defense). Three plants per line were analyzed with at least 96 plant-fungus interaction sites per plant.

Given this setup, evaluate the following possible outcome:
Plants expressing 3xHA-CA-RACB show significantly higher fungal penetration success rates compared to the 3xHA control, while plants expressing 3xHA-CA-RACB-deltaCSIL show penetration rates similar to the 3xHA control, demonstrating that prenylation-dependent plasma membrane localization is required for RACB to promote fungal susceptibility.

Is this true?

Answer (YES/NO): YES